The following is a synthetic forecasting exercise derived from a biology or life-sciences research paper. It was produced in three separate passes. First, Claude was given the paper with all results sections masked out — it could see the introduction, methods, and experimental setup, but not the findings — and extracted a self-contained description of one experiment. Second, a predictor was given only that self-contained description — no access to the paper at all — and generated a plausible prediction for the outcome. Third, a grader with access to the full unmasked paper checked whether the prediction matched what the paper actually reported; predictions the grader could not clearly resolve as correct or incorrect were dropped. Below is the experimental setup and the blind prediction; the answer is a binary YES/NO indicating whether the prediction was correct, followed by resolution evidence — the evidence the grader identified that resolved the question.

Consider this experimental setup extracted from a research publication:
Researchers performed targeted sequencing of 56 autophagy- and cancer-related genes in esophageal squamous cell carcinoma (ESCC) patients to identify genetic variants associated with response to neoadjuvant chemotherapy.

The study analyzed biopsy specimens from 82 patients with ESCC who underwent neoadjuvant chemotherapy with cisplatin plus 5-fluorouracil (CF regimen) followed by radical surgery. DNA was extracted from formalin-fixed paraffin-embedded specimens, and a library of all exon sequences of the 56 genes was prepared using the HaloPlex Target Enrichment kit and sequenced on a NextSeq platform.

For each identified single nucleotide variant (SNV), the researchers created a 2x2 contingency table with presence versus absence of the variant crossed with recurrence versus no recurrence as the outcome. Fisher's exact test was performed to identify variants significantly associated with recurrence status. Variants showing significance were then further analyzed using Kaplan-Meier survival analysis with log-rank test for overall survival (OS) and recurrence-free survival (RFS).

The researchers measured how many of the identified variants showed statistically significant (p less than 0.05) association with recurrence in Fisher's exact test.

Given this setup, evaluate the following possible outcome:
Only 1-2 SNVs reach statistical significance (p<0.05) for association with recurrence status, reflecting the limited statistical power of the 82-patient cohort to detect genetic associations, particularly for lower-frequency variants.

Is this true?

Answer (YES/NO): NO